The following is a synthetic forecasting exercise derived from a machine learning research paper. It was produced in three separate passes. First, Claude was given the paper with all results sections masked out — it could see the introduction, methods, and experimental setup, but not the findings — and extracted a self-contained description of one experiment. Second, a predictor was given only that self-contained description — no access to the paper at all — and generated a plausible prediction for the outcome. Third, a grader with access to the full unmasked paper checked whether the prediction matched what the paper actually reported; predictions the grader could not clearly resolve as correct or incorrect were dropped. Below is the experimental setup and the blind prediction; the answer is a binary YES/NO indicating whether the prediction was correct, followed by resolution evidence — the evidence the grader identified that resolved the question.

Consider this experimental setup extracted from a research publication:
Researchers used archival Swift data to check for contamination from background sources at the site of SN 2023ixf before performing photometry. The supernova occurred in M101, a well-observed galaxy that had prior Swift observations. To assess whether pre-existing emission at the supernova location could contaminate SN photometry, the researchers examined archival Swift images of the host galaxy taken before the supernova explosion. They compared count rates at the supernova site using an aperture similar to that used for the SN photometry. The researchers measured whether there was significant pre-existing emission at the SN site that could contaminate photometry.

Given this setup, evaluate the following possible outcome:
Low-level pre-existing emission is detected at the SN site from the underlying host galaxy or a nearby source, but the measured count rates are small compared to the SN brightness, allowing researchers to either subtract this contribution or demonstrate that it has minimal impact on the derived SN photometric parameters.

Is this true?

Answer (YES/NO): NO